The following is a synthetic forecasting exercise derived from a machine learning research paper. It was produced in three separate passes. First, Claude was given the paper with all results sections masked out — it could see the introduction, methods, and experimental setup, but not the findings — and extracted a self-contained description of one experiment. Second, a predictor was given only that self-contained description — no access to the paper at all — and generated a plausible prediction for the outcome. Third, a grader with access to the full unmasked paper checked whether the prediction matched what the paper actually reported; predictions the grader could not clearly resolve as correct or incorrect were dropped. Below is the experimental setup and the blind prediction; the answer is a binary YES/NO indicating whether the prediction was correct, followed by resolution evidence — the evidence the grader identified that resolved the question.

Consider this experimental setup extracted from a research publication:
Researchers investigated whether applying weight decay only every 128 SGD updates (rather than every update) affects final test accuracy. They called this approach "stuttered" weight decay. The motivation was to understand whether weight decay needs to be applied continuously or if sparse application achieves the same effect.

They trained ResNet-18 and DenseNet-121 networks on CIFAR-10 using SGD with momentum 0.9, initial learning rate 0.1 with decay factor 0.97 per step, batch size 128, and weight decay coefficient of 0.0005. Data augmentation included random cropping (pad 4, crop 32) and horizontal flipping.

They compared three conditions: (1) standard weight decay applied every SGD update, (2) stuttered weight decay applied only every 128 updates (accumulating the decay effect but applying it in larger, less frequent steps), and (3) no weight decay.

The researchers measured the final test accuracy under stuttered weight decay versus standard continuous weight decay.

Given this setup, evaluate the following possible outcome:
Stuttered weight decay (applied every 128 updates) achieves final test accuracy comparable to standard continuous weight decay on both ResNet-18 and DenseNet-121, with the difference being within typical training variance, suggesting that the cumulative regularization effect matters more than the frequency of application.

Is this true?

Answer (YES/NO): YES